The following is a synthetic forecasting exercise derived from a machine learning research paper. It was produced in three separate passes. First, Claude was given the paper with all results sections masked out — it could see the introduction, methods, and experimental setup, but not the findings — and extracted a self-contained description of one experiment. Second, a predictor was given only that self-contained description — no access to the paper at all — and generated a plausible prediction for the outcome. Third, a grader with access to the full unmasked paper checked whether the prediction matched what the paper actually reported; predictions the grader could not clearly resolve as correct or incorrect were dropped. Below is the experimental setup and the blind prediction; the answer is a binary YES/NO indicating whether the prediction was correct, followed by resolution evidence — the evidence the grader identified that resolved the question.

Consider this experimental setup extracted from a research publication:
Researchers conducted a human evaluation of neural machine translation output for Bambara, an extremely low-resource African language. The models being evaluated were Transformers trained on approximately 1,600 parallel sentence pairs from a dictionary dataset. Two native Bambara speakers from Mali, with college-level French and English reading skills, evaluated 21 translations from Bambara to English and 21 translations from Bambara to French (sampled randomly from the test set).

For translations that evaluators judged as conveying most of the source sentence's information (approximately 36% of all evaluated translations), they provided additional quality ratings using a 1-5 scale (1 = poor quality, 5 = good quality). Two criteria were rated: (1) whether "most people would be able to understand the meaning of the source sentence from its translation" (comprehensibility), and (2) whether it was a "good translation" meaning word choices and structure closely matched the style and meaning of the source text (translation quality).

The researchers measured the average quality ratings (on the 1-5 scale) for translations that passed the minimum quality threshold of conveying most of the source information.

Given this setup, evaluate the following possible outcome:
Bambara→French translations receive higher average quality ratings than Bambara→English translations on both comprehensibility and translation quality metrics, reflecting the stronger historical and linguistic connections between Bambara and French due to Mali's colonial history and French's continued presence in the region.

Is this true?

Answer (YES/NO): YES